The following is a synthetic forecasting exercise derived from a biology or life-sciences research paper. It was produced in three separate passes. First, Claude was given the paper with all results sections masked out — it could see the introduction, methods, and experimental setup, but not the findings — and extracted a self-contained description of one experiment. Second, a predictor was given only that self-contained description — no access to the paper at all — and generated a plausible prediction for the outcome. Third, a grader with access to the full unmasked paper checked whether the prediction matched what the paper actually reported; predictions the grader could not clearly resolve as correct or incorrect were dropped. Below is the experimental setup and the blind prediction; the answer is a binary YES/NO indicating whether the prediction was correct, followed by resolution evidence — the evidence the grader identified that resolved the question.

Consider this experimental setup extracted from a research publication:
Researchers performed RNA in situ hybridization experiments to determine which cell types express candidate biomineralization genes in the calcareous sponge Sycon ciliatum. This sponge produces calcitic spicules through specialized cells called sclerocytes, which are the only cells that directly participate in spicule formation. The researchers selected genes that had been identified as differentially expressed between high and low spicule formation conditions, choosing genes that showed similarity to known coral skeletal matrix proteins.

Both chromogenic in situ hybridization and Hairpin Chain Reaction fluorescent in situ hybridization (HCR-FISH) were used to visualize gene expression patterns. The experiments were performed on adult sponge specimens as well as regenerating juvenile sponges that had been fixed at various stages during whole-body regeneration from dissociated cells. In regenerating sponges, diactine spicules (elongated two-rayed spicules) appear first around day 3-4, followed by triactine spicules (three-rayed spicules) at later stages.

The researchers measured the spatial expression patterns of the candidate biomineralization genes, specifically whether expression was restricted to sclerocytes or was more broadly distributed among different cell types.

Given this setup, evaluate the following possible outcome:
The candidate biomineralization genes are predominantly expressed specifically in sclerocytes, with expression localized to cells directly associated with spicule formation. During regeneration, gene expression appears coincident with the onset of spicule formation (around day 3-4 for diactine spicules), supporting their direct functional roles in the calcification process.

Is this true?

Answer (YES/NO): YES